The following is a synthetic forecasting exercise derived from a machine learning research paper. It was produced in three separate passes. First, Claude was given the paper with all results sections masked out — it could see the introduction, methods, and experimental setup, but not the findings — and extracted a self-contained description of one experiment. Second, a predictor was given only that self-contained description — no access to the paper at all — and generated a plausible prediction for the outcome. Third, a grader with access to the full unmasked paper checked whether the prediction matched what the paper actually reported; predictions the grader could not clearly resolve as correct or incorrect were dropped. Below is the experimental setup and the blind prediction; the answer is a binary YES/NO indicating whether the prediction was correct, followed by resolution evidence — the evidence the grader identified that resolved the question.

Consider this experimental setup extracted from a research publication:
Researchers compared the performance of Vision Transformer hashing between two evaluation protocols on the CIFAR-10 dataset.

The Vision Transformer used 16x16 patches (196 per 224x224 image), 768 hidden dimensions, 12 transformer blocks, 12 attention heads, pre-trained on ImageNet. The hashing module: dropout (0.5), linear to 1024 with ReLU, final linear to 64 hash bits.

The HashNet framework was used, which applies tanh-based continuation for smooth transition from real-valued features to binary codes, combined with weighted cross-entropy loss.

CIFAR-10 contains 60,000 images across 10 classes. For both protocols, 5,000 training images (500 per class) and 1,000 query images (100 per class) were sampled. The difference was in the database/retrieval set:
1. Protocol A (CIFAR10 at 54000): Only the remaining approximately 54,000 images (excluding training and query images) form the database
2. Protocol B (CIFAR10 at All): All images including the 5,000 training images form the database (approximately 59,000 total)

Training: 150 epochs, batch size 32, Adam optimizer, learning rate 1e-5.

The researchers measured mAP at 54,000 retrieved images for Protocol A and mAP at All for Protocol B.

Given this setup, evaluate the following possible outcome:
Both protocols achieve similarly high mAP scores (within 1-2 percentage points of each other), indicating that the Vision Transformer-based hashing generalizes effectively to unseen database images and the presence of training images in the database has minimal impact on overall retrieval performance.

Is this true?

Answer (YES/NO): YES